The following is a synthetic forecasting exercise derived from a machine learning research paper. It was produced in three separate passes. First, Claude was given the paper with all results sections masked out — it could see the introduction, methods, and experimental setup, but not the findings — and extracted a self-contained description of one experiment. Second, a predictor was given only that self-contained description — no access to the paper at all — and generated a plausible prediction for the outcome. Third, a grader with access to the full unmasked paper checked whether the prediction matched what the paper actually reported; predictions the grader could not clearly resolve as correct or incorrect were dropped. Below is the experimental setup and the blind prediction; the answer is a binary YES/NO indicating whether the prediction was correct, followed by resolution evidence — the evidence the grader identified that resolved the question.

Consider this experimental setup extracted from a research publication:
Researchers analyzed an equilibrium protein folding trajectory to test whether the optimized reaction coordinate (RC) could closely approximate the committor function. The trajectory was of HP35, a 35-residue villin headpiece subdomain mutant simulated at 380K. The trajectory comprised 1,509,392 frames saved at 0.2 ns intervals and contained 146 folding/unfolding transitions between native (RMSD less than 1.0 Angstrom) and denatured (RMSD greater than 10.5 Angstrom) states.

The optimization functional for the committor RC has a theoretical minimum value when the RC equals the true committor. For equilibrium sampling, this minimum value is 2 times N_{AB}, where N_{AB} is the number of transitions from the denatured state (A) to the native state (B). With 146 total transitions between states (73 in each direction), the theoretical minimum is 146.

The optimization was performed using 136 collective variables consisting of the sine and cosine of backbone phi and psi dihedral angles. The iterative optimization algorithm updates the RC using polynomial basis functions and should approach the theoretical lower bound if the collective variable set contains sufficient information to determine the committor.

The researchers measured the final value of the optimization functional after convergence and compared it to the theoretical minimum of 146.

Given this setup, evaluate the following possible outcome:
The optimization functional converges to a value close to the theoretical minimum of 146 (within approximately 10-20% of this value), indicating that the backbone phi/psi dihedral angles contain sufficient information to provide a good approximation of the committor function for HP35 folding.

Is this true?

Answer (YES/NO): YES